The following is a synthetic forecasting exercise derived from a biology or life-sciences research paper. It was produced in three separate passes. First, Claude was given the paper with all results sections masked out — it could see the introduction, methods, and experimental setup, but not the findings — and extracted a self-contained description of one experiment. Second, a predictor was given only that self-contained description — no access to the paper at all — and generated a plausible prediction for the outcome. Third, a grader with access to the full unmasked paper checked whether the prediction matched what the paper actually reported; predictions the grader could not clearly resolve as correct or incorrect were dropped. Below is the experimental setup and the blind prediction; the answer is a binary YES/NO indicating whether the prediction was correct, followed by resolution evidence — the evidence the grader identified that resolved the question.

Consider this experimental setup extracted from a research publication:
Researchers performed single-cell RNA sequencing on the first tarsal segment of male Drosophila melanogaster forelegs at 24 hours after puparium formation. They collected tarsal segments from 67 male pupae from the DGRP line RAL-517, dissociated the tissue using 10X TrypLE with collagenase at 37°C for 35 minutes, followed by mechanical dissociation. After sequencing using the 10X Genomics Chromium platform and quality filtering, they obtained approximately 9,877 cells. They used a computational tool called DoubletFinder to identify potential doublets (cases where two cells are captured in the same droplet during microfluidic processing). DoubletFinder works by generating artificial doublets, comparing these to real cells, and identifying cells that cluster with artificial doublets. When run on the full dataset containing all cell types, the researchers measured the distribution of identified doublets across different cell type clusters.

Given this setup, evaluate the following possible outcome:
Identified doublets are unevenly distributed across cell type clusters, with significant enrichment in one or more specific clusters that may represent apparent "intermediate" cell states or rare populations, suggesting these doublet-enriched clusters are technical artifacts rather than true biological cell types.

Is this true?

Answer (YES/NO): NO